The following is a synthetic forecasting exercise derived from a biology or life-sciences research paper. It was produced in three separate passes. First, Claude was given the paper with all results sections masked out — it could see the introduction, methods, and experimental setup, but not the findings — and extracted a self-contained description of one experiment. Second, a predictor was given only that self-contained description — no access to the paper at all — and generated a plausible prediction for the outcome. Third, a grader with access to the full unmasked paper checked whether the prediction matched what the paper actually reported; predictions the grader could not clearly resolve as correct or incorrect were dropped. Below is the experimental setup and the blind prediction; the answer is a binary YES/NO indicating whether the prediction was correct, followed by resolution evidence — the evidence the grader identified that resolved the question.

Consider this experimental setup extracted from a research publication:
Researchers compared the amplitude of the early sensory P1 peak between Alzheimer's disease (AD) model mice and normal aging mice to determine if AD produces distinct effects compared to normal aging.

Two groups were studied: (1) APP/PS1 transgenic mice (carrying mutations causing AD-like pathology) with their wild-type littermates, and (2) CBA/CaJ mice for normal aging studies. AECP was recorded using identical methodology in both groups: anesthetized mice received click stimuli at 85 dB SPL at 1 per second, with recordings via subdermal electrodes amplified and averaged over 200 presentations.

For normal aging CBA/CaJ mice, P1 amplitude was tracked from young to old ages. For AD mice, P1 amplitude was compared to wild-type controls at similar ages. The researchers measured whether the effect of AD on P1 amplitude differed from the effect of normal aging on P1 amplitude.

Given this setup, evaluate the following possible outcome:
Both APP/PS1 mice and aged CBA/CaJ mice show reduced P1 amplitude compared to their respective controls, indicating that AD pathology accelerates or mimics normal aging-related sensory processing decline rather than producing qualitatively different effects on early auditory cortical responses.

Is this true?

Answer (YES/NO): NO